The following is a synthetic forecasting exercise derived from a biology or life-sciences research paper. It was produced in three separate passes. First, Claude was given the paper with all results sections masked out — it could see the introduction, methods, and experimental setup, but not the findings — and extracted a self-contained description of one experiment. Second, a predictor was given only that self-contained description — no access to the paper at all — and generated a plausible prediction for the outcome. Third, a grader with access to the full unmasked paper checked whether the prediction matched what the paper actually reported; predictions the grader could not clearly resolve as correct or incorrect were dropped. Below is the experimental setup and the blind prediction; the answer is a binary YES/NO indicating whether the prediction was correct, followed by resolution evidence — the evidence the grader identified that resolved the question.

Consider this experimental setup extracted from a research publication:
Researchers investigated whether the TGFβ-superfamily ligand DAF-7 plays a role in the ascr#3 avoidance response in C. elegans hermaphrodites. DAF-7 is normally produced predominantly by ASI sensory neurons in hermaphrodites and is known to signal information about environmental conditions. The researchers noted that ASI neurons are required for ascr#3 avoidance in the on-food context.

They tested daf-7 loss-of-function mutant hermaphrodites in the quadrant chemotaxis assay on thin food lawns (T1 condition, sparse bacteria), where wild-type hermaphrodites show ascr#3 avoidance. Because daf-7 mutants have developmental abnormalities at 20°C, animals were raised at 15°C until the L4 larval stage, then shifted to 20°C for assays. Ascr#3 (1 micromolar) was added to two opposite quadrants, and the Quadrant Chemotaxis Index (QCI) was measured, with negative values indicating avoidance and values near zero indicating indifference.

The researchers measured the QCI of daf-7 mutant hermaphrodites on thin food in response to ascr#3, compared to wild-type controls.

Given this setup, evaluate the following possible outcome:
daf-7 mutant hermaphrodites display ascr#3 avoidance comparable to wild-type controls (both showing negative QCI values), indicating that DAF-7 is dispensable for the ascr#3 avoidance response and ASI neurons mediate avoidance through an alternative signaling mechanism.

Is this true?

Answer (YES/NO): NO